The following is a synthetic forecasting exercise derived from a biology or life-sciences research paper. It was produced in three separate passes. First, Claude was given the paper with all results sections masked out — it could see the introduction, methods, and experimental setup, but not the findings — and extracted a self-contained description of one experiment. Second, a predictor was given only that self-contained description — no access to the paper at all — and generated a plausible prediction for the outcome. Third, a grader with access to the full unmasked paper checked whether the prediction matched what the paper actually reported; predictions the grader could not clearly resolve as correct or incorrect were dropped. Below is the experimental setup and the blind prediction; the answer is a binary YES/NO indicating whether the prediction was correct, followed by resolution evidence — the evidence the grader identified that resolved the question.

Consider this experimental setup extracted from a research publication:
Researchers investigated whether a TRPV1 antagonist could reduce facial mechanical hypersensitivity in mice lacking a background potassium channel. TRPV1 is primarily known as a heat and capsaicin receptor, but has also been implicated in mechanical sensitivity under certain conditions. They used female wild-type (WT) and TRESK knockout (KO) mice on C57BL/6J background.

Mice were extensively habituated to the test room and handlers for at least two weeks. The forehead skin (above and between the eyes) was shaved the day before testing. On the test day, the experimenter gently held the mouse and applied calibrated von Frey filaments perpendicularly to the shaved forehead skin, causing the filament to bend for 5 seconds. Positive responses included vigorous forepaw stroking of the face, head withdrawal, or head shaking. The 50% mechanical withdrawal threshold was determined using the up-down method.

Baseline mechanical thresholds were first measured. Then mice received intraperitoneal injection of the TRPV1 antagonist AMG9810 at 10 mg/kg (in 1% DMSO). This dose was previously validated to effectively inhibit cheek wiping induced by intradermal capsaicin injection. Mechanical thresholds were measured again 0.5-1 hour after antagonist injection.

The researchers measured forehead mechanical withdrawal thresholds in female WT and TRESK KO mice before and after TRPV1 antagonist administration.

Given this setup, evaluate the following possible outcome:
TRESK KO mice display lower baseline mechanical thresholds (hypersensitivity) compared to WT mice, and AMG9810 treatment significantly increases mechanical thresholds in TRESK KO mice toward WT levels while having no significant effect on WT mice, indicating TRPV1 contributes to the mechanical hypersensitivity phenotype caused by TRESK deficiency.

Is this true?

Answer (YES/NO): NO